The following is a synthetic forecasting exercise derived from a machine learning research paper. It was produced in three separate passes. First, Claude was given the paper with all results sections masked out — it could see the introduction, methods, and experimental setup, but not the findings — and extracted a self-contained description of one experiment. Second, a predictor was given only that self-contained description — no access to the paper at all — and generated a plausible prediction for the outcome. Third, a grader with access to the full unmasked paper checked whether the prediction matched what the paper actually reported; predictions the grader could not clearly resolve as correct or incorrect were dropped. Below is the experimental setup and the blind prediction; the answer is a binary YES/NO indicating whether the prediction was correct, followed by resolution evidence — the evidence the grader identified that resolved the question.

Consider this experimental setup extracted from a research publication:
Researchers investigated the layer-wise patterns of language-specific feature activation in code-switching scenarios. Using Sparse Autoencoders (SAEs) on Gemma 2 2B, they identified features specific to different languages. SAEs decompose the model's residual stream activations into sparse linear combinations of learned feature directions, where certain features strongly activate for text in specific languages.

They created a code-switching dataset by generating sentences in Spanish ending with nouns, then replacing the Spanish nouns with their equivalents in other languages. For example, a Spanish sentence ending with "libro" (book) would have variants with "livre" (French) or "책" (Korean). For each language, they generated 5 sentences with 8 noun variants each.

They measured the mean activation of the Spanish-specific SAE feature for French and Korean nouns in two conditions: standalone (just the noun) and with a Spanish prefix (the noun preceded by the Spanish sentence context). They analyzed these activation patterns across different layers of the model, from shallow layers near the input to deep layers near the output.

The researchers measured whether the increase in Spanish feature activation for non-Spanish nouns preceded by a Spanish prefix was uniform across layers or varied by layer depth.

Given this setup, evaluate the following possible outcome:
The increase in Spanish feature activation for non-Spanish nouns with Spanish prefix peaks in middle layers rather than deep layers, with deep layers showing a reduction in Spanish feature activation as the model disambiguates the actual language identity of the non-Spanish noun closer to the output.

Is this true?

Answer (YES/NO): NO